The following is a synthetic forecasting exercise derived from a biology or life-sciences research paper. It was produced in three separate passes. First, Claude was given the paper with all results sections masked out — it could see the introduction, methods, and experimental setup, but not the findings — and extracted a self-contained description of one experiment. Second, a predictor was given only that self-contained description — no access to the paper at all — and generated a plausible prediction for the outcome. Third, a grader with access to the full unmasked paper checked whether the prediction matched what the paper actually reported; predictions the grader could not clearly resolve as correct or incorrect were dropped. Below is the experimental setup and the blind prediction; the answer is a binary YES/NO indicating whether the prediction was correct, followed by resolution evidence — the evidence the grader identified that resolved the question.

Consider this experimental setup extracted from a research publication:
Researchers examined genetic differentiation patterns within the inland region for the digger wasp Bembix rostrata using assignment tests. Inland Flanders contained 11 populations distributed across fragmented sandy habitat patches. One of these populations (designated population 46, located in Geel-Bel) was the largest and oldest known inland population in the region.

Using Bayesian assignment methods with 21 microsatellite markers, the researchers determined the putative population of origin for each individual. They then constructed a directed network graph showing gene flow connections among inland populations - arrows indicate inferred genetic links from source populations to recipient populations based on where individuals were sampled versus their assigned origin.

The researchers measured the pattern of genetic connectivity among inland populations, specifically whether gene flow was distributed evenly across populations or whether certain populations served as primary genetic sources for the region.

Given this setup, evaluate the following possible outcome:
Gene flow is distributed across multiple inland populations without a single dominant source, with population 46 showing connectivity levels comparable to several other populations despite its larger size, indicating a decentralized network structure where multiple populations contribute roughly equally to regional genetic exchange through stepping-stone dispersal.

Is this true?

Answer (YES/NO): NO